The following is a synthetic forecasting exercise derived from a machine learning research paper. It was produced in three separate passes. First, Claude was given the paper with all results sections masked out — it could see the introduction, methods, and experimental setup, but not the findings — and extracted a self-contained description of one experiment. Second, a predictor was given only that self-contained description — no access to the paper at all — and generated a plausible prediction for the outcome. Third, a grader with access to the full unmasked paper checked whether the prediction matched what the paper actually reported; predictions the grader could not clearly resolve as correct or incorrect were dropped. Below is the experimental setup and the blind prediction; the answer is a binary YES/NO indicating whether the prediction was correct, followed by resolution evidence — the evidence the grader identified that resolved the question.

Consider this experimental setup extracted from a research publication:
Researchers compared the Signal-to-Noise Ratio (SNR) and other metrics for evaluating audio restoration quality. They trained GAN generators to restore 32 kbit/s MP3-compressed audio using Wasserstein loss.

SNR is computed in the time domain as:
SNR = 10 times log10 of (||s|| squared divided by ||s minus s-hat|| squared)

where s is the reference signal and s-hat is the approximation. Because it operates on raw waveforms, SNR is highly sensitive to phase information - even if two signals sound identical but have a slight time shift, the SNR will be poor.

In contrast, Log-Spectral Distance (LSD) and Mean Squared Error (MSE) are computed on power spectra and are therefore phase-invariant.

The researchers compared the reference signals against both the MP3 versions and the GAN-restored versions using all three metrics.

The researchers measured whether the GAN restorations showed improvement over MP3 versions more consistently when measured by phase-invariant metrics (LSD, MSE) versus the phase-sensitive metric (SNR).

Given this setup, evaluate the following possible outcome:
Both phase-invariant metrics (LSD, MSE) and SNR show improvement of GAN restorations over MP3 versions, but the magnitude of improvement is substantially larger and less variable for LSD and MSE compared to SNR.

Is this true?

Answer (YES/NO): NO